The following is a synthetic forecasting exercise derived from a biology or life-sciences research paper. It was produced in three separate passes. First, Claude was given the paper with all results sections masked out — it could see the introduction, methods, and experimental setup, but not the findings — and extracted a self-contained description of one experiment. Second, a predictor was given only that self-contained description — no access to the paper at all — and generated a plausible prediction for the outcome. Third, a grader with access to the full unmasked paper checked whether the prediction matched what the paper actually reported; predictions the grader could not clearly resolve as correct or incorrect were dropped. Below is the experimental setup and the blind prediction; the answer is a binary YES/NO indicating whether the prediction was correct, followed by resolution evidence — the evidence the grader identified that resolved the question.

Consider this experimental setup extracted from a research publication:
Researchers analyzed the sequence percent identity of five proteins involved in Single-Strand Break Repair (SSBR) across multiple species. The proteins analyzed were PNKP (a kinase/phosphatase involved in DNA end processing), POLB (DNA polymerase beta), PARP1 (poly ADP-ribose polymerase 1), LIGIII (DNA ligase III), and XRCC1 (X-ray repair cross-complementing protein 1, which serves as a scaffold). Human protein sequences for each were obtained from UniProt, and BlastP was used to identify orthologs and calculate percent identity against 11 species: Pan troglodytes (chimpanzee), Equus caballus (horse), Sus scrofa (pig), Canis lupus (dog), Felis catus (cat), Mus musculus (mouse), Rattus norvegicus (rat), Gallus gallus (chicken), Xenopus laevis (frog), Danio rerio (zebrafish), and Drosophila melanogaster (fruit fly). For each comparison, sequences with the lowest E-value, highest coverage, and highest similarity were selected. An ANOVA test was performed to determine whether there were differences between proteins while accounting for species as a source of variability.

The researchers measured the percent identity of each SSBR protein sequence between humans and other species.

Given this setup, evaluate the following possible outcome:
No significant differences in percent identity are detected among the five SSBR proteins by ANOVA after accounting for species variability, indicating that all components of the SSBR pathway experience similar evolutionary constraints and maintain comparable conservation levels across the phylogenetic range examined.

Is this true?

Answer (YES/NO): NO